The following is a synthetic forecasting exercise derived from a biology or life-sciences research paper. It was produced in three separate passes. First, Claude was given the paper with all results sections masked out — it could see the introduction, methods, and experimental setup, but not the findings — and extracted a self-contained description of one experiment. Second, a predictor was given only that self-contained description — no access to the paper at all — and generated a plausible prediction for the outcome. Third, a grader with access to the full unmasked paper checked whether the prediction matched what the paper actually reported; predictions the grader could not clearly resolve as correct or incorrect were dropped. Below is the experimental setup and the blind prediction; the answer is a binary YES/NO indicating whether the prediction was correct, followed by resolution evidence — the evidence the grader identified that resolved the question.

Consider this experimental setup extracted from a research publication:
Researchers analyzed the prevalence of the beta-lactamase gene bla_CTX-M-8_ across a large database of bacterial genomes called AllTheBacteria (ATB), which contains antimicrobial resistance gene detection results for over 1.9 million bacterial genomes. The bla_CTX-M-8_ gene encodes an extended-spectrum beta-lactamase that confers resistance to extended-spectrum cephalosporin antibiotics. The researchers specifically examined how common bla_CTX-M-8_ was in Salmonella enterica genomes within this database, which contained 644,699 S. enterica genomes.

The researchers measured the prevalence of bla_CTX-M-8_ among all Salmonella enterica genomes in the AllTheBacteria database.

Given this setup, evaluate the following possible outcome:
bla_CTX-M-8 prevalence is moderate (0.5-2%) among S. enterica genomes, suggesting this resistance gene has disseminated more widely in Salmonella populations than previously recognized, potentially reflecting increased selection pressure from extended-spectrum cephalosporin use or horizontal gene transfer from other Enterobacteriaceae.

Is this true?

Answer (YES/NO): NO